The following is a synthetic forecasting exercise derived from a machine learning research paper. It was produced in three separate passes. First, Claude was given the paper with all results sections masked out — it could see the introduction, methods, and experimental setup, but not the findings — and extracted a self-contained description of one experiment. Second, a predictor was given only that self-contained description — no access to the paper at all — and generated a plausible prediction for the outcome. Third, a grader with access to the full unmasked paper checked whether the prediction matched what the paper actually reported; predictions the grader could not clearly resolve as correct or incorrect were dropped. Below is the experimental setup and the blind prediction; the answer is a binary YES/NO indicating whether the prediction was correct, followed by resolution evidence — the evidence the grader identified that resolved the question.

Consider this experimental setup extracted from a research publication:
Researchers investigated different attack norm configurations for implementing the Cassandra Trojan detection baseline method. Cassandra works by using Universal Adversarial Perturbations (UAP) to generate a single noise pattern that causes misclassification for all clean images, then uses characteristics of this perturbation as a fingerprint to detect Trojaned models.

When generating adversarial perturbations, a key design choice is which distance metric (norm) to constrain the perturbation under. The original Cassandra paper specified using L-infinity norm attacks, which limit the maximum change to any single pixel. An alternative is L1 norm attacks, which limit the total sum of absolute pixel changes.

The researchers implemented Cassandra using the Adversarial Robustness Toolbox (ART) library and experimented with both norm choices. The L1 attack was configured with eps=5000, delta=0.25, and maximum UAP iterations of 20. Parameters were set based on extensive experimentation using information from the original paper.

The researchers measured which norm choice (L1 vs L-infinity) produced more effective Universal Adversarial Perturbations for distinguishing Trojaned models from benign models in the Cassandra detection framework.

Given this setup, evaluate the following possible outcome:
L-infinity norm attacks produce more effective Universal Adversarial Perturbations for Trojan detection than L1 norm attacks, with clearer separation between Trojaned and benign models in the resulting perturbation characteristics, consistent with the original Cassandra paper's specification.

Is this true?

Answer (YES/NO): NO